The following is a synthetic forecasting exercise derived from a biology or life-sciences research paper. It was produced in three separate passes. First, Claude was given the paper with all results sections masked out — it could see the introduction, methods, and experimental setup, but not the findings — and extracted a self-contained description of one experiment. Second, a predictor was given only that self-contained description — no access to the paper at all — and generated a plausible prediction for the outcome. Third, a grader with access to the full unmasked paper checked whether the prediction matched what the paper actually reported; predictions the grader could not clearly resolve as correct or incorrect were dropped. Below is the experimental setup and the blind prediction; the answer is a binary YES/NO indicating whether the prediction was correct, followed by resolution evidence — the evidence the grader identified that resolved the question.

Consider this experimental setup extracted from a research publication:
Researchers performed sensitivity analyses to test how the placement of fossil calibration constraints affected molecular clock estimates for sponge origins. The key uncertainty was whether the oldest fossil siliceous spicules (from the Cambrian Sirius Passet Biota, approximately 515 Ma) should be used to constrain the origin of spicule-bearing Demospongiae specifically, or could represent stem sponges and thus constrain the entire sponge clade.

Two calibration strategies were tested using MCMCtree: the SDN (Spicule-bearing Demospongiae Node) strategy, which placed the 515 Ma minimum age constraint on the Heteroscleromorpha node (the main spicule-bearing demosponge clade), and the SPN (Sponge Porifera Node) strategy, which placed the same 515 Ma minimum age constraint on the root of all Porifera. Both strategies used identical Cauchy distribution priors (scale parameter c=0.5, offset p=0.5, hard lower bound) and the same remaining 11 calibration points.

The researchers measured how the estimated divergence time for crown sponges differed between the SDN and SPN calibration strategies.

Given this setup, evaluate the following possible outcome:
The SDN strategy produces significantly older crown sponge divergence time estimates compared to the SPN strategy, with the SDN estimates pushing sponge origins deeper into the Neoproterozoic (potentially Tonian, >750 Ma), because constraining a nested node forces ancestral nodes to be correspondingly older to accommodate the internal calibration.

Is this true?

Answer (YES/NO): NO